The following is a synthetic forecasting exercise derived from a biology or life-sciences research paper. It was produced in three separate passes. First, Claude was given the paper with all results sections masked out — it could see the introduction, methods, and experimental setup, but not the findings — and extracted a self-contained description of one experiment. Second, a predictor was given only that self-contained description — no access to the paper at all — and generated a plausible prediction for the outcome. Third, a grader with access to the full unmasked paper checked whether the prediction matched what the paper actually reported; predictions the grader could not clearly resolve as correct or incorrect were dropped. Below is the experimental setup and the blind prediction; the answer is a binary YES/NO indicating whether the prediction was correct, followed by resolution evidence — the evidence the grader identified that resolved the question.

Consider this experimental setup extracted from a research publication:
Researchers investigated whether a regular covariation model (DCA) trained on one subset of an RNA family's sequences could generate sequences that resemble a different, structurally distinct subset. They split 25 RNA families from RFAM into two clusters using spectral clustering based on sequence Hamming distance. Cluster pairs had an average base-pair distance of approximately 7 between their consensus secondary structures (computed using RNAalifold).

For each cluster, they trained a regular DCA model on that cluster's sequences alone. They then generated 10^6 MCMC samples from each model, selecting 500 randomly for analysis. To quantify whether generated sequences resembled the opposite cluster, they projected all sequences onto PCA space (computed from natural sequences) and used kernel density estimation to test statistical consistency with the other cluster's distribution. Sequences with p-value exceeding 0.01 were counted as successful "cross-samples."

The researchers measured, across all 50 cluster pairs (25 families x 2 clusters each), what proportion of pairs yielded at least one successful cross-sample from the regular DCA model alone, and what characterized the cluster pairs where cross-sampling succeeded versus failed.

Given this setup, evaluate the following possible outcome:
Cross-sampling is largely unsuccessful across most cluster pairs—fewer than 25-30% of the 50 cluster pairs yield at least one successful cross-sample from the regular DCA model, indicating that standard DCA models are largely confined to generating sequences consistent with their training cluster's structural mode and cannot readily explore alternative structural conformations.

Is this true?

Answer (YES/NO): YES